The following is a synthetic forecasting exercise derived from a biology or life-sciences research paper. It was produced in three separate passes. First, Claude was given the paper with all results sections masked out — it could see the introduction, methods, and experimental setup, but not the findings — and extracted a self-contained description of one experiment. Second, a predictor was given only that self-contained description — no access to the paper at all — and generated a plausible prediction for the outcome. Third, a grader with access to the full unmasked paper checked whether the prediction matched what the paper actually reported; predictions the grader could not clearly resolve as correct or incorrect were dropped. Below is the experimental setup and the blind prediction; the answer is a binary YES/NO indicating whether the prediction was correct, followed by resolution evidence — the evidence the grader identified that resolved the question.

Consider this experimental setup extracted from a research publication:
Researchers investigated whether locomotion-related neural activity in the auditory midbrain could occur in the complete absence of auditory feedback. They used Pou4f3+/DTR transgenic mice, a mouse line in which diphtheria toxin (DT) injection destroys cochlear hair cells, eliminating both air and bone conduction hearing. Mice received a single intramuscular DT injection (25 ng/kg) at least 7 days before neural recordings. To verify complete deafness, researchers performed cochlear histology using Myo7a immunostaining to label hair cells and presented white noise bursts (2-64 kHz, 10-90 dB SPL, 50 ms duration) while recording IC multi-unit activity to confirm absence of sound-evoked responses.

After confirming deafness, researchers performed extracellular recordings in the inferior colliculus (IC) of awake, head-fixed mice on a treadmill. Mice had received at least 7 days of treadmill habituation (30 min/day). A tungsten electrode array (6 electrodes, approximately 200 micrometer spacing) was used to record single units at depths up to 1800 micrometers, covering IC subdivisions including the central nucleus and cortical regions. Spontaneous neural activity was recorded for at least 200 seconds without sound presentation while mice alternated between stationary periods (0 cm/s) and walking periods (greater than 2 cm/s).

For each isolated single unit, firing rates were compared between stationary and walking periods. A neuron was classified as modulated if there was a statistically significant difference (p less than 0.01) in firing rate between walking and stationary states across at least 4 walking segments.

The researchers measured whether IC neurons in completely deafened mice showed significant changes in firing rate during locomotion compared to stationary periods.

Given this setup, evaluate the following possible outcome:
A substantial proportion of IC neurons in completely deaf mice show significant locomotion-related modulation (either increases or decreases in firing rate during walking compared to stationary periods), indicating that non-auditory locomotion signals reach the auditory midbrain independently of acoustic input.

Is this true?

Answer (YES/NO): YES